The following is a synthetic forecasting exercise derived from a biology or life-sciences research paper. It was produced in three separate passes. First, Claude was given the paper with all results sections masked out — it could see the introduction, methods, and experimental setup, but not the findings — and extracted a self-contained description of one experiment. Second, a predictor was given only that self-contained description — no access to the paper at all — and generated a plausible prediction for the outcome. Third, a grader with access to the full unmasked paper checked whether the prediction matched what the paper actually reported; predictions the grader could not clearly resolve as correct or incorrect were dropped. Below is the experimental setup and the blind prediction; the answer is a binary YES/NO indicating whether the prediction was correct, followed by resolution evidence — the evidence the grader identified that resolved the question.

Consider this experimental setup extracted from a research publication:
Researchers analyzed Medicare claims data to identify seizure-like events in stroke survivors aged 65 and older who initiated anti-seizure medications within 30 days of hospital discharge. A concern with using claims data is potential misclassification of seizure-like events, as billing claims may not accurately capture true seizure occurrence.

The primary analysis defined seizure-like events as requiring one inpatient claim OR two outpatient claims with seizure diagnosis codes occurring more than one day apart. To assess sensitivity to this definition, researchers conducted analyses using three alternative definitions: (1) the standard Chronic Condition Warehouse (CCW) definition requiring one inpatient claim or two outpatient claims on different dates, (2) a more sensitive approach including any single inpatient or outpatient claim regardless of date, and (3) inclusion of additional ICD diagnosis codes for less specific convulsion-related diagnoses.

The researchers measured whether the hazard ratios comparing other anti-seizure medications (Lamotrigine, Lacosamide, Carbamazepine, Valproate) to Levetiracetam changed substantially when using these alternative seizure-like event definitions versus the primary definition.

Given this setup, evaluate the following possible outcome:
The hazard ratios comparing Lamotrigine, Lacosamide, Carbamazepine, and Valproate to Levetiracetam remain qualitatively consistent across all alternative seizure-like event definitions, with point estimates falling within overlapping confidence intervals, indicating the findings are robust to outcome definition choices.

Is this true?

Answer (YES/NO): YES